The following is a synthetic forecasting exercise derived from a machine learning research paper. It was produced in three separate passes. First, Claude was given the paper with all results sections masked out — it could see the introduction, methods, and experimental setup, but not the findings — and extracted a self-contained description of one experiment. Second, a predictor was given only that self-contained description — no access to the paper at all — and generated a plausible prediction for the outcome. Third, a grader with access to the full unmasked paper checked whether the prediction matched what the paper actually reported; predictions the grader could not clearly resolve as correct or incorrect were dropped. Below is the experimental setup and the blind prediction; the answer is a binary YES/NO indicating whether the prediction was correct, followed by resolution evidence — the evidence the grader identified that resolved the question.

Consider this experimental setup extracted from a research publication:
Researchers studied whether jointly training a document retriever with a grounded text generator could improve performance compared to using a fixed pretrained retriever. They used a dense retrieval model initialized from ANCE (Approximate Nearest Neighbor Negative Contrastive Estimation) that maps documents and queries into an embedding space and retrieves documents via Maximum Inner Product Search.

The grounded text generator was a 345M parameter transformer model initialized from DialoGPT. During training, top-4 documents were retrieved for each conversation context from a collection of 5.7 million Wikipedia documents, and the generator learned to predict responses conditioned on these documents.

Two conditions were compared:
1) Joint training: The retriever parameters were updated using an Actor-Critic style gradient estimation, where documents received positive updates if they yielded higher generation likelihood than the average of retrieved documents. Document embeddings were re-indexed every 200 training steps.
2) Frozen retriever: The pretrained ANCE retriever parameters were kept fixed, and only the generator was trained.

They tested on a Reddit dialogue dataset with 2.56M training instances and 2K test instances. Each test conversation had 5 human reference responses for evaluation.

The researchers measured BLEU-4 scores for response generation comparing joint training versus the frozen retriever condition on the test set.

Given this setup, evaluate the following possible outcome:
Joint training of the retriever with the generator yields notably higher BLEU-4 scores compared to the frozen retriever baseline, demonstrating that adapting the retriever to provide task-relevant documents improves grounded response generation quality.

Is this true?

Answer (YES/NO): YES